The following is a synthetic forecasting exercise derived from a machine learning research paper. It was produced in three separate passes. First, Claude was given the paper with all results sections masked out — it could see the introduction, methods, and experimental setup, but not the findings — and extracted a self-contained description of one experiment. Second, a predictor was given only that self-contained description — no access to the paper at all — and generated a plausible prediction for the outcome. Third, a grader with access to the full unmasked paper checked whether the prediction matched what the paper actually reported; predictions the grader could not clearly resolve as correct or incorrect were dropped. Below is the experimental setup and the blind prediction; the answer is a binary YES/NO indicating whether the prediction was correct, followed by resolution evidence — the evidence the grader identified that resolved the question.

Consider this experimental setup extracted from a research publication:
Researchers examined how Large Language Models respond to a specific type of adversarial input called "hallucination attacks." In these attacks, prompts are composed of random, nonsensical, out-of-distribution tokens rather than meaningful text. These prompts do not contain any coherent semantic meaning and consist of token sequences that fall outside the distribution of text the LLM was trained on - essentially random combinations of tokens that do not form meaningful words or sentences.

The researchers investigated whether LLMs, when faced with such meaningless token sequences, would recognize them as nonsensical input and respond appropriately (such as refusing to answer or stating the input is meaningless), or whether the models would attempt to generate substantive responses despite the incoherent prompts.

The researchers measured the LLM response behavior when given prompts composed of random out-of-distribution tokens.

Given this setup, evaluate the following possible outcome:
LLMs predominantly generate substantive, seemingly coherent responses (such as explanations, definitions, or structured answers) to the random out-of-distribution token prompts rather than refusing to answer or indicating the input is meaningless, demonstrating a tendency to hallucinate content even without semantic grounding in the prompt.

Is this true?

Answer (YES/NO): YES